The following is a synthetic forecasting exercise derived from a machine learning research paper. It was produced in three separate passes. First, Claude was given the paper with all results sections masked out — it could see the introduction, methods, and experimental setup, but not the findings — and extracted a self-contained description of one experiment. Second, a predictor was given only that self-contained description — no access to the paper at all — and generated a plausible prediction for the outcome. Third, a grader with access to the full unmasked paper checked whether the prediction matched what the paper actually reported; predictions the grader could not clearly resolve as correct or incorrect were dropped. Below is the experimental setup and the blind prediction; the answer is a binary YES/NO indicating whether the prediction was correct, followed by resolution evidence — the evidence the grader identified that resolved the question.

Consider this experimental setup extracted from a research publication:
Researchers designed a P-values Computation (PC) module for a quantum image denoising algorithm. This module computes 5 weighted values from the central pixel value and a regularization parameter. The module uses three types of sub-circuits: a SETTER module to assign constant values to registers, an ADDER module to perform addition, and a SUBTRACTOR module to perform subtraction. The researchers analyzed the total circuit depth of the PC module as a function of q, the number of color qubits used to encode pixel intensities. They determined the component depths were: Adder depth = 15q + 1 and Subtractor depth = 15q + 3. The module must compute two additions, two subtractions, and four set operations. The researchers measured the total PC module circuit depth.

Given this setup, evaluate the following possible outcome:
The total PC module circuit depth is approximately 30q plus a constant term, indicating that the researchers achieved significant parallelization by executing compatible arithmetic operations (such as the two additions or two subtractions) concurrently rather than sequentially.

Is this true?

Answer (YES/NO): NO